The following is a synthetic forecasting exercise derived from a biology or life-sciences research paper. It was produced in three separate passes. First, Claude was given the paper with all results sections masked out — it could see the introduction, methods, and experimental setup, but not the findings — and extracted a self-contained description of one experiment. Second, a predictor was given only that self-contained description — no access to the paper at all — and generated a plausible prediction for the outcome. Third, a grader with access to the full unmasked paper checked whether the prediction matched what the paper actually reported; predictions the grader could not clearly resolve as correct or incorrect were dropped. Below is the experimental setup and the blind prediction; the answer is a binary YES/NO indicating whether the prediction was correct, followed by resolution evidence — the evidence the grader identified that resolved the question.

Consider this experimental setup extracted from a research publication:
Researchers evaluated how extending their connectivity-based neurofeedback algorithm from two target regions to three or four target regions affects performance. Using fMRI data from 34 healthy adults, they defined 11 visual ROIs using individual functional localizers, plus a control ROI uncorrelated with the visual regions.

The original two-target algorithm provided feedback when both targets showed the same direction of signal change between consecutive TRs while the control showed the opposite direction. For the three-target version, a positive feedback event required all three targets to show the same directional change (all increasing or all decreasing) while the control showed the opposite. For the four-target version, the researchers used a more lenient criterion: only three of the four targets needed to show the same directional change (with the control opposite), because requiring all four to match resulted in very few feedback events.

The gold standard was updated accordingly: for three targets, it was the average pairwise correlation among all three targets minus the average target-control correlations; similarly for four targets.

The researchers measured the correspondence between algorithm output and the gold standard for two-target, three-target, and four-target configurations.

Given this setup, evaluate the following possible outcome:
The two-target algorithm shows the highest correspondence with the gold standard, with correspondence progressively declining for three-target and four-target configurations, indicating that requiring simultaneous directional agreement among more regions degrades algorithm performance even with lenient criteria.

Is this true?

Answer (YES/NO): YES